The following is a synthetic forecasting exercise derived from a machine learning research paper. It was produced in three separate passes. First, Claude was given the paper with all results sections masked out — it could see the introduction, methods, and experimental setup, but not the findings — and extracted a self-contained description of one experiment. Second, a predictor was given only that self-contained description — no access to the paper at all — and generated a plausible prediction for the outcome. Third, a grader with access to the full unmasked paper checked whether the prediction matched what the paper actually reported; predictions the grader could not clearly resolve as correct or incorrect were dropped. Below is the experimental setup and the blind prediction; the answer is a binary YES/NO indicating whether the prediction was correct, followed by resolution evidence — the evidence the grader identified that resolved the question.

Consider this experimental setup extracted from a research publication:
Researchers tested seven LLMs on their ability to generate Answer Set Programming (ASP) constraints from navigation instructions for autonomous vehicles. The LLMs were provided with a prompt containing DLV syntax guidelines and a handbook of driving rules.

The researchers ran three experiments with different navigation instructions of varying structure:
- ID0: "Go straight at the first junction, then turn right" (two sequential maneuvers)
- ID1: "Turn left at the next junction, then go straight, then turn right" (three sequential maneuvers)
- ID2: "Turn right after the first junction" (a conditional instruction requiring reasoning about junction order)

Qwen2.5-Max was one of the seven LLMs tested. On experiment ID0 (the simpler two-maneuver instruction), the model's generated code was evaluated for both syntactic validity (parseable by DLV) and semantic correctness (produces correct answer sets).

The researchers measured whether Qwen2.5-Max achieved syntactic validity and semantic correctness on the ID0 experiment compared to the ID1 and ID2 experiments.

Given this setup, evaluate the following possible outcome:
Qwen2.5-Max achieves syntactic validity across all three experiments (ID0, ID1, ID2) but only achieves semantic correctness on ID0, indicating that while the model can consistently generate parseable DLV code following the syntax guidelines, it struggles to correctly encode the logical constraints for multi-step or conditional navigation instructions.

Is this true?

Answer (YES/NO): NO